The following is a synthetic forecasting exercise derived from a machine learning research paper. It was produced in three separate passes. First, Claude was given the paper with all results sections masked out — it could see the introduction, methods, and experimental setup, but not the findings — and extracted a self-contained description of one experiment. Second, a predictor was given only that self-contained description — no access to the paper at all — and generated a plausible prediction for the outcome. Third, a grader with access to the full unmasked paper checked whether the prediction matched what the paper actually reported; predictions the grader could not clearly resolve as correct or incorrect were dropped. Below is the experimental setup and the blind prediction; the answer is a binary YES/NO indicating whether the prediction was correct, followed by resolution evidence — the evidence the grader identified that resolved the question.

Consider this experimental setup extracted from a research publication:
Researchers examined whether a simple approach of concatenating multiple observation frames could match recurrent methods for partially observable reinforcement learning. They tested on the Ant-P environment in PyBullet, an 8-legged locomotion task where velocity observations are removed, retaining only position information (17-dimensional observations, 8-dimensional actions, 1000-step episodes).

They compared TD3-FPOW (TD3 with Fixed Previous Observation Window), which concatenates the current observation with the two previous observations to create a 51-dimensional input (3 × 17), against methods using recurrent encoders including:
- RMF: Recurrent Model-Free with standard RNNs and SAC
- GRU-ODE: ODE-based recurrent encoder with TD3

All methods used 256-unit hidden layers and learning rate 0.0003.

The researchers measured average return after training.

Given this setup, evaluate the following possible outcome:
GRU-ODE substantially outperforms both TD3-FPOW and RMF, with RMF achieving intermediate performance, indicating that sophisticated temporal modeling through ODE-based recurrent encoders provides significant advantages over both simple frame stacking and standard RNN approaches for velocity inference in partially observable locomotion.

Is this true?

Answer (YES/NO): YES